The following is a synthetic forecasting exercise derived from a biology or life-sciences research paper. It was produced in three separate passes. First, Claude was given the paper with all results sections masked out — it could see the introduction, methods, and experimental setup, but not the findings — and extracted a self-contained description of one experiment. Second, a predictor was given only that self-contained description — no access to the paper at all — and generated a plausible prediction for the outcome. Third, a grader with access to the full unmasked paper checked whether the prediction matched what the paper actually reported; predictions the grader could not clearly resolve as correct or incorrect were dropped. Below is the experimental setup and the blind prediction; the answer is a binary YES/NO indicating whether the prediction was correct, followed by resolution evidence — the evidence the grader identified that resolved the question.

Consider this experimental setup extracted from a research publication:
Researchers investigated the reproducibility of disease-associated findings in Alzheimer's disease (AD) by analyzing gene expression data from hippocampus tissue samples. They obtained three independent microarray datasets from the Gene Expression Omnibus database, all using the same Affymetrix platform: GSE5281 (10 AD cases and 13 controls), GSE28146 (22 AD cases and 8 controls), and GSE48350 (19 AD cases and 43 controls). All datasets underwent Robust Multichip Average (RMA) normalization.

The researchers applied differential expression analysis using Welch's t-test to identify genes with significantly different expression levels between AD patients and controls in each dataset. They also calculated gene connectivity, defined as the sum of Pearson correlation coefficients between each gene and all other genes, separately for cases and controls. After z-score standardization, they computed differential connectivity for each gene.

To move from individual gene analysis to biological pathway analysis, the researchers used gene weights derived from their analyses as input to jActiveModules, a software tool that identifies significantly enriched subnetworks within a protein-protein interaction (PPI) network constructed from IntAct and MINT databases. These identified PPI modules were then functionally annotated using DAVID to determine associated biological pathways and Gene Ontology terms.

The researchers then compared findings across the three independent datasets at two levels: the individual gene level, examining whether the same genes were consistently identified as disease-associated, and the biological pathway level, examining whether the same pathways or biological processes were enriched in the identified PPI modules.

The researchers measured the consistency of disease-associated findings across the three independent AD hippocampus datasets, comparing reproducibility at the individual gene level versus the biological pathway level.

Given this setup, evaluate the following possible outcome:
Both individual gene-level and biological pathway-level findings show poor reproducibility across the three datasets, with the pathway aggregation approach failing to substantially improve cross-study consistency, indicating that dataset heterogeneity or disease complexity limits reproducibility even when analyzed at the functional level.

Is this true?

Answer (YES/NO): NO